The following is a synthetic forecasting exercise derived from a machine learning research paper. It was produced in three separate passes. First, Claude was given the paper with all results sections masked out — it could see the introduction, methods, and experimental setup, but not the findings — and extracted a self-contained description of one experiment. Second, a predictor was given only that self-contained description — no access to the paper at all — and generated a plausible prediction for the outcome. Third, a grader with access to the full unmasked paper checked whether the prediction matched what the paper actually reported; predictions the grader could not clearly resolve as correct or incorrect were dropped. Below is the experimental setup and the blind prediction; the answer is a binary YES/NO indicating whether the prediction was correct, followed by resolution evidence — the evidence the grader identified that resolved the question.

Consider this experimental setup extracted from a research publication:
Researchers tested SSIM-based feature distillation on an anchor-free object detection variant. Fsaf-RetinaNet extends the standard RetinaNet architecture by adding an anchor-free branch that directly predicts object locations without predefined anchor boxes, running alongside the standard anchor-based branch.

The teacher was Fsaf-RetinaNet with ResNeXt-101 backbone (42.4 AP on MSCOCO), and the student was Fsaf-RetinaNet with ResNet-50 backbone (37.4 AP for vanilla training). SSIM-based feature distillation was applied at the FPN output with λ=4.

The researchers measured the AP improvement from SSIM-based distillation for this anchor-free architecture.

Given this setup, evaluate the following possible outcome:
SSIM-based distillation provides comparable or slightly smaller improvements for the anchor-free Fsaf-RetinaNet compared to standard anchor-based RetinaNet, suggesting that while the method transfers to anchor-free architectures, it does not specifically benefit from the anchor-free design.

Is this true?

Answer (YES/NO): YES